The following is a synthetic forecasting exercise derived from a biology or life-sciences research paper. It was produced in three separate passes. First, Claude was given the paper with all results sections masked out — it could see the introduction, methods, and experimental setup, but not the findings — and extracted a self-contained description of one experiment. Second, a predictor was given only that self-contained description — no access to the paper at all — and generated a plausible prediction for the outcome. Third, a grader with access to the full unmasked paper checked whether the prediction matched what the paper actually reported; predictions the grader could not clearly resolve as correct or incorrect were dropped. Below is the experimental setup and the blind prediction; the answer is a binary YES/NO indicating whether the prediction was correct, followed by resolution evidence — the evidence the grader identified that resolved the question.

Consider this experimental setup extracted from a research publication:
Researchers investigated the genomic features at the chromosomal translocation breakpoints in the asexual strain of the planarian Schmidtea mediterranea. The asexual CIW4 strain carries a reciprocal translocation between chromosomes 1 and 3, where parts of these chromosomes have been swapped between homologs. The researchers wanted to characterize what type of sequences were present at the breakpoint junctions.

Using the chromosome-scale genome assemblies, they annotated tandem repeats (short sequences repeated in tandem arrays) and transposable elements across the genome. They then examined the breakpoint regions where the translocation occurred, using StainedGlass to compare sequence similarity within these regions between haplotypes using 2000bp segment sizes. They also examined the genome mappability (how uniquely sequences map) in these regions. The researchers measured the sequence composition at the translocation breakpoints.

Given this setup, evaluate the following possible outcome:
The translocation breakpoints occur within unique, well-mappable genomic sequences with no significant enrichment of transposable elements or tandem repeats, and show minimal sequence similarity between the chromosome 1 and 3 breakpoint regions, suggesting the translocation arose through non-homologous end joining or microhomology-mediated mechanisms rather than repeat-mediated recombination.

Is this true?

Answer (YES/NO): NO